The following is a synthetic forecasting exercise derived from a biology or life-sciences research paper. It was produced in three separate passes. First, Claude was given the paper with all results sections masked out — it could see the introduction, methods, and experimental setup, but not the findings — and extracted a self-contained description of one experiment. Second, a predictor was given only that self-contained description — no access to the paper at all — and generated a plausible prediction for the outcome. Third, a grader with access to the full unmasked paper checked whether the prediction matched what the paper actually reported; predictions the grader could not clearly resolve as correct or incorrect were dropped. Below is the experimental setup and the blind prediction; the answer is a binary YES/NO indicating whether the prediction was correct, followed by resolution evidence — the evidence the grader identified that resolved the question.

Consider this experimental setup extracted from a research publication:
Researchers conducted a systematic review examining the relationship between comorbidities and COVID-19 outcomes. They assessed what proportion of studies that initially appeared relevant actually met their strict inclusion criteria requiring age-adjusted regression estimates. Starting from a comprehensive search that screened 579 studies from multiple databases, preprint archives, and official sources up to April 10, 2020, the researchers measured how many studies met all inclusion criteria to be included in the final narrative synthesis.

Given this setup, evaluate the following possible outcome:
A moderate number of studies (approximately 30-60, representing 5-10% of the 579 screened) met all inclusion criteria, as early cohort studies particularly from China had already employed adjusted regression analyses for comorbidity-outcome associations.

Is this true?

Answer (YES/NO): NO